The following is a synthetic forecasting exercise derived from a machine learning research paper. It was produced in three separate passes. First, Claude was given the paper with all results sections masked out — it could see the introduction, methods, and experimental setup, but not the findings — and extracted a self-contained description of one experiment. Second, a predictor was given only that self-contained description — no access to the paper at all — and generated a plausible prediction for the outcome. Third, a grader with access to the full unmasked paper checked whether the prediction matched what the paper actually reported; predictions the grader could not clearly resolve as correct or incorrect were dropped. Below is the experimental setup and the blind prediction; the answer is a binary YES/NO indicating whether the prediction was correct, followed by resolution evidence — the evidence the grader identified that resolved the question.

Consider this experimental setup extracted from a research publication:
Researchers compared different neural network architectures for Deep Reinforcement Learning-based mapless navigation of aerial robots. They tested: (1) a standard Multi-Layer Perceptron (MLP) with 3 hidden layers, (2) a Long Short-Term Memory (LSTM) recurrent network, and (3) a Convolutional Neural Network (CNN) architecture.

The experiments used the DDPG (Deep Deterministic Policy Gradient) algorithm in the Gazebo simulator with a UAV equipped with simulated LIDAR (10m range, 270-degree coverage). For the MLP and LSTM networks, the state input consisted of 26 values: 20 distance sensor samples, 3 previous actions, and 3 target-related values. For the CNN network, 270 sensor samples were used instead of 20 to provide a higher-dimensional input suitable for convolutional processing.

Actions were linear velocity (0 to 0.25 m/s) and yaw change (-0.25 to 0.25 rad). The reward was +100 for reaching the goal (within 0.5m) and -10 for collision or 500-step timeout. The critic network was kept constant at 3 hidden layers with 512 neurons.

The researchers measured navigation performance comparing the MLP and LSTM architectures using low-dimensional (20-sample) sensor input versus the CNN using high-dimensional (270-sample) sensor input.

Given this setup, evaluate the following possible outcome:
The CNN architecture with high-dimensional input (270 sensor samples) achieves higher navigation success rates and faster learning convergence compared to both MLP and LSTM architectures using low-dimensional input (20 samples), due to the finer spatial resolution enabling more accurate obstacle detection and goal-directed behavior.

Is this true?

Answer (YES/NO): NO